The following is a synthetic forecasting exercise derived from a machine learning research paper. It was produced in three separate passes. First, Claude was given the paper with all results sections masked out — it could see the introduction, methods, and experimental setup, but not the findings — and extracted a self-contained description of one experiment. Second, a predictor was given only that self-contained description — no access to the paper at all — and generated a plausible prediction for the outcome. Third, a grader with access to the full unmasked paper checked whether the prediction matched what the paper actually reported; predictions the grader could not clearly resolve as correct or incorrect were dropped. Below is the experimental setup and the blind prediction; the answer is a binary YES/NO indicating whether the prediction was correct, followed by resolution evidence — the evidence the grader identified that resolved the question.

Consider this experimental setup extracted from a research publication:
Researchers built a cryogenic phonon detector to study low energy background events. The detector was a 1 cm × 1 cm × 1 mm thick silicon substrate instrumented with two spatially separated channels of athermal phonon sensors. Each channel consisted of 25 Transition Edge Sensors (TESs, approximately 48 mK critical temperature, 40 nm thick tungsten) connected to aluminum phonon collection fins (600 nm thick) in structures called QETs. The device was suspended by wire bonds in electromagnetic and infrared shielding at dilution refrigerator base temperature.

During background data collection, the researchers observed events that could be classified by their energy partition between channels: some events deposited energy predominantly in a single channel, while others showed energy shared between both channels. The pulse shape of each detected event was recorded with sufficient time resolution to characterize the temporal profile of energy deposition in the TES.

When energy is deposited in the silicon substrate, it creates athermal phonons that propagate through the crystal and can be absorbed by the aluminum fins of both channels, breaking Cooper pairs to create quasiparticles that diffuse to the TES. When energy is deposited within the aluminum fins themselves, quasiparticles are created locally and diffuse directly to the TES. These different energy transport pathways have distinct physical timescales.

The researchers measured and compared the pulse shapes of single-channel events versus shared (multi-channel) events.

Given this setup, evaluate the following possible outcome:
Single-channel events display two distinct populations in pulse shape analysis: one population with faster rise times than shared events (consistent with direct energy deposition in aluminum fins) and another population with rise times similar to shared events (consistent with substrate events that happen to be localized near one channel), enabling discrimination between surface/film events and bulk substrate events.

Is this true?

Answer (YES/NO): NO